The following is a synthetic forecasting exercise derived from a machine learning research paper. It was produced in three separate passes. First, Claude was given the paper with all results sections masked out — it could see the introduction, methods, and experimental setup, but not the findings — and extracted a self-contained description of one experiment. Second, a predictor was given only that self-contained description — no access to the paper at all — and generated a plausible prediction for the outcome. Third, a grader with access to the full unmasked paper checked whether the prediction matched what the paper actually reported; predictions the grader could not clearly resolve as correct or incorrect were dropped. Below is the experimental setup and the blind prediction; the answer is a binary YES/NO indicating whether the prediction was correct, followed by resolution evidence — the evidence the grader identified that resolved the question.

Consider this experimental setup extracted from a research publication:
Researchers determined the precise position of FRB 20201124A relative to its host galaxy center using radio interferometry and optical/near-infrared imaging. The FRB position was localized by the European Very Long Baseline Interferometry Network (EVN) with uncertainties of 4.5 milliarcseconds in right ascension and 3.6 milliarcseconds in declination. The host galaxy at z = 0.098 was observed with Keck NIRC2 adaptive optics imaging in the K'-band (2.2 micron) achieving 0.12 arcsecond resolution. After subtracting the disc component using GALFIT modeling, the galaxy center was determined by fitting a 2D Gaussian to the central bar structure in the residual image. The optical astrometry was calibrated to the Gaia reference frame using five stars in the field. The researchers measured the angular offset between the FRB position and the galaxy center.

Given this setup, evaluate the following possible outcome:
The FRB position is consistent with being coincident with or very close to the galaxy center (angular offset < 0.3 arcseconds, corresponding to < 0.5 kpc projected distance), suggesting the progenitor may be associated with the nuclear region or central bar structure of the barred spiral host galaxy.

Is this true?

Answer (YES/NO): NO